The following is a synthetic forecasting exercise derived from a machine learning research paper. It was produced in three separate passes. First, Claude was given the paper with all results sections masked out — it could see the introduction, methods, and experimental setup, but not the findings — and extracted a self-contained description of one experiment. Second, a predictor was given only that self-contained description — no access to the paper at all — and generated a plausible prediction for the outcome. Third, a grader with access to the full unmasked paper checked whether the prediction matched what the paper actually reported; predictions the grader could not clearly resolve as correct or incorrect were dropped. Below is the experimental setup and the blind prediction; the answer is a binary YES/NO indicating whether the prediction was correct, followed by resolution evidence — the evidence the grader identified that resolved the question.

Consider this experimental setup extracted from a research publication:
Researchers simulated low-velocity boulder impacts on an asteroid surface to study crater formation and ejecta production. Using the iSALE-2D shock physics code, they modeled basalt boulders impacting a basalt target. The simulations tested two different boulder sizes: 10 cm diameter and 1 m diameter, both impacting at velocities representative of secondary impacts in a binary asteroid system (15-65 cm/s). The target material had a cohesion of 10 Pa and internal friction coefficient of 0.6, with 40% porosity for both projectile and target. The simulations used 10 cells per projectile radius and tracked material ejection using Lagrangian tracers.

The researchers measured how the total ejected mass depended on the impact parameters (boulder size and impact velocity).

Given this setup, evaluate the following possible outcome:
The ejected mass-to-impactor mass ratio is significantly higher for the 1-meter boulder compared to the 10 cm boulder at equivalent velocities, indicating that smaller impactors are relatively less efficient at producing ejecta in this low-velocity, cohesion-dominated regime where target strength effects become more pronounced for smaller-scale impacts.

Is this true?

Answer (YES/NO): NO